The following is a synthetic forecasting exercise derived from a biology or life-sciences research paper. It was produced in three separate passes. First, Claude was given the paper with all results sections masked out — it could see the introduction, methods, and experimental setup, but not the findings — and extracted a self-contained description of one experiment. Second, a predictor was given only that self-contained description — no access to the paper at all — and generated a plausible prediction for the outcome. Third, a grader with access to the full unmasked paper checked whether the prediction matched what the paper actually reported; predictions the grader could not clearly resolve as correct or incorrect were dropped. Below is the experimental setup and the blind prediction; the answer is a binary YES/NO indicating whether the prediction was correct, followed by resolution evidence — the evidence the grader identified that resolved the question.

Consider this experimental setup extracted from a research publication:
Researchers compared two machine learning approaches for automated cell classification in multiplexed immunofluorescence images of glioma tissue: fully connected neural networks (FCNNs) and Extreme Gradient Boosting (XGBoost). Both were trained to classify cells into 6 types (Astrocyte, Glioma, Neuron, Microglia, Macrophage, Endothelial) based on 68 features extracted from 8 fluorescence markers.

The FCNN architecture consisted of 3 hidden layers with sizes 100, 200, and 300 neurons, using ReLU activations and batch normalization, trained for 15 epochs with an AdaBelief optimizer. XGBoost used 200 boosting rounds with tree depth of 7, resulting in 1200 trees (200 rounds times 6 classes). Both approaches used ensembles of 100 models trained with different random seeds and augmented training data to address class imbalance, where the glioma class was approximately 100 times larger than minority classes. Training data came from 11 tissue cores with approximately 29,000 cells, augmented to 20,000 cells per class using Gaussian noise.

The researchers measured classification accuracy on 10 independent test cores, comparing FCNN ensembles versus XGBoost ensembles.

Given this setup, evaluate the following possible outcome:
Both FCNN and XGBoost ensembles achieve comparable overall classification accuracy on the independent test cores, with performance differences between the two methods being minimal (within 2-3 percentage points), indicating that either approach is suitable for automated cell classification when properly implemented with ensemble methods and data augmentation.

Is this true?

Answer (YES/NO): YES